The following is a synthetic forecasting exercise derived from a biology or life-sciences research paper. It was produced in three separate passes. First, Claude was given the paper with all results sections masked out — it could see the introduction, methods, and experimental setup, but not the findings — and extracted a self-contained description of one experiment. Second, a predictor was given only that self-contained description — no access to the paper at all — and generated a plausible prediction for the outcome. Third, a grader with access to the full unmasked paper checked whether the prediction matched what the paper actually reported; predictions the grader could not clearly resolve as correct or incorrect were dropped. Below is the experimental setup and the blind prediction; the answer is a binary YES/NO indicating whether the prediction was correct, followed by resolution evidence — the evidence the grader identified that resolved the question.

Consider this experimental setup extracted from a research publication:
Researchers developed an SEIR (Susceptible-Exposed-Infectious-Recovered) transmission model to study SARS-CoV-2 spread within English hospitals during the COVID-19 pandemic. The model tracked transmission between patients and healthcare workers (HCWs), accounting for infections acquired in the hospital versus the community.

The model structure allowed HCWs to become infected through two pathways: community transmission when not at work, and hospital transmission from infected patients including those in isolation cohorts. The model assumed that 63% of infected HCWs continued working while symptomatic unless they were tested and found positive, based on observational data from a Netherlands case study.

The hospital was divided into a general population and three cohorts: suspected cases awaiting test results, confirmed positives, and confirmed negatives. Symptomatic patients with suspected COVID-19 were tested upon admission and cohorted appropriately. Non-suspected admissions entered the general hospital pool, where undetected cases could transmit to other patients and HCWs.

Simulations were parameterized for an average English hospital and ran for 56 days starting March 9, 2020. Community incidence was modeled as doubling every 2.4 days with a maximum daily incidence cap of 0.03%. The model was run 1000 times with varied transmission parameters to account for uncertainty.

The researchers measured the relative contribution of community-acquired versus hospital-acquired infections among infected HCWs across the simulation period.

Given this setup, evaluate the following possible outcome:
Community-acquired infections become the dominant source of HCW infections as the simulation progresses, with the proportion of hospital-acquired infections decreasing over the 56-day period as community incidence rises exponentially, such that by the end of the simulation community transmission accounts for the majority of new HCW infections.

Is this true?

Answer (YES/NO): NO